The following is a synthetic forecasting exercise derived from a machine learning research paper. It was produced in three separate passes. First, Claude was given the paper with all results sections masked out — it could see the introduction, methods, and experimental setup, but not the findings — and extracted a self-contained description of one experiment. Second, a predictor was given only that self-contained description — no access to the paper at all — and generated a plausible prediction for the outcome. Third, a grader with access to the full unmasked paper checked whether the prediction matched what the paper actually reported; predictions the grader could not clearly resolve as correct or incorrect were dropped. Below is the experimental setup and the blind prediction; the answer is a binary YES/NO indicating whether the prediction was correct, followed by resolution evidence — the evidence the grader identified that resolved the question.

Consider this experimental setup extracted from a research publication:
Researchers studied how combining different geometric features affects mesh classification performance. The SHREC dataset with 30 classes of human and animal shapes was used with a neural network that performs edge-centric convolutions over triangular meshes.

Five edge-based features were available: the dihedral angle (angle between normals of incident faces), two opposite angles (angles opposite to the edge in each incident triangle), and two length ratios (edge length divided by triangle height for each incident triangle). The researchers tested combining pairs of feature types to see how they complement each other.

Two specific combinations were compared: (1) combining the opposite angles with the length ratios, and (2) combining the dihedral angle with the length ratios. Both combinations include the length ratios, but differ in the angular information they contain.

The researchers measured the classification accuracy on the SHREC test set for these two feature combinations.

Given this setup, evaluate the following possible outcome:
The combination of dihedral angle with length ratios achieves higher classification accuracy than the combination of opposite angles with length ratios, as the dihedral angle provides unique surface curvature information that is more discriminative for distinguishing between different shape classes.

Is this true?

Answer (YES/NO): YES